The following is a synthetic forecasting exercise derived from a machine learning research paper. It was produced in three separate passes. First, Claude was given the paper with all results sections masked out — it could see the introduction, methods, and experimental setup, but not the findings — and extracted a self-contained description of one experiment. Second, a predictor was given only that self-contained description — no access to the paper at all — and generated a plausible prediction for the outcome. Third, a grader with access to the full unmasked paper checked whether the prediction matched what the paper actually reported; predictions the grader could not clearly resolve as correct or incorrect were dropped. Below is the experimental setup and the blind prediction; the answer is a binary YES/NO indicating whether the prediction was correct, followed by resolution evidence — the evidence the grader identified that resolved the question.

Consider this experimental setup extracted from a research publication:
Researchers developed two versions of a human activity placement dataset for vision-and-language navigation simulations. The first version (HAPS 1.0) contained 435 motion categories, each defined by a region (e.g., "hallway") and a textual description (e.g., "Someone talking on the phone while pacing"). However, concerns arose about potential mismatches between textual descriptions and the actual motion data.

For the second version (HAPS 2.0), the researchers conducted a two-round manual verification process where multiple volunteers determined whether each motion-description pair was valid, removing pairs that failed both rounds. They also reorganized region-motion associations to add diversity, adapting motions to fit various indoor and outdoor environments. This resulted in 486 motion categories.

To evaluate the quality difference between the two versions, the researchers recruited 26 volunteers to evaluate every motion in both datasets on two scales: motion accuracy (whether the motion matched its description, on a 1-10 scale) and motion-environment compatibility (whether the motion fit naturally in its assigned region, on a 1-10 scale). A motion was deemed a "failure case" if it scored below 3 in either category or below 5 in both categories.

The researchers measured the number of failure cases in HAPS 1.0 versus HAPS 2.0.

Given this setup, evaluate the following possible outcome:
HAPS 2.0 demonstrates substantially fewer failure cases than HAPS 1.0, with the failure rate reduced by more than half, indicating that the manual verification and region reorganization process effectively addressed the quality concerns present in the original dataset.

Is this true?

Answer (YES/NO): YES